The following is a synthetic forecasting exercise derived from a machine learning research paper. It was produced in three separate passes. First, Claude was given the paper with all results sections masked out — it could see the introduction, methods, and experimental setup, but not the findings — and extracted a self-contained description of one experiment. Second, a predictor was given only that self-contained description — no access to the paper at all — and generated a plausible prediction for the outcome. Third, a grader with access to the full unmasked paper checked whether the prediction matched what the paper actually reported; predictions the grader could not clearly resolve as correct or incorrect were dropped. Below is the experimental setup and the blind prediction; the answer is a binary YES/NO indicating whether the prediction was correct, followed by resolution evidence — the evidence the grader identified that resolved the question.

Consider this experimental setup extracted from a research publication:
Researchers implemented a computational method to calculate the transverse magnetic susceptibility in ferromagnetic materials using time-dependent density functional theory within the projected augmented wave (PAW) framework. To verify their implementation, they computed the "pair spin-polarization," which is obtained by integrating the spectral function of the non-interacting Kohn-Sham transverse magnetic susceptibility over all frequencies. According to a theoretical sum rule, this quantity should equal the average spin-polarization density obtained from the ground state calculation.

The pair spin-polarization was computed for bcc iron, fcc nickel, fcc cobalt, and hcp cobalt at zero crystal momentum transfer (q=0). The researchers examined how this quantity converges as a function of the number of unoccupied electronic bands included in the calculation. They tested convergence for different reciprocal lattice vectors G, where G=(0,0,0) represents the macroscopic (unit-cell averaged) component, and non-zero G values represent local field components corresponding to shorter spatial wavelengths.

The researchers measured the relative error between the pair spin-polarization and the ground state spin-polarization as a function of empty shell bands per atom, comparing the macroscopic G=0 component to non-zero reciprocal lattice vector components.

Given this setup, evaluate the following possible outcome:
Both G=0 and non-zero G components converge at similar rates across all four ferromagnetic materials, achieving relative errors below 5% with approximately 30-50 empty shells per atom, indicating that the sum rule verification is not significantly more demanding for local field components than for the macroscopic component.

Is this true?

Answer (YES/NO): NO